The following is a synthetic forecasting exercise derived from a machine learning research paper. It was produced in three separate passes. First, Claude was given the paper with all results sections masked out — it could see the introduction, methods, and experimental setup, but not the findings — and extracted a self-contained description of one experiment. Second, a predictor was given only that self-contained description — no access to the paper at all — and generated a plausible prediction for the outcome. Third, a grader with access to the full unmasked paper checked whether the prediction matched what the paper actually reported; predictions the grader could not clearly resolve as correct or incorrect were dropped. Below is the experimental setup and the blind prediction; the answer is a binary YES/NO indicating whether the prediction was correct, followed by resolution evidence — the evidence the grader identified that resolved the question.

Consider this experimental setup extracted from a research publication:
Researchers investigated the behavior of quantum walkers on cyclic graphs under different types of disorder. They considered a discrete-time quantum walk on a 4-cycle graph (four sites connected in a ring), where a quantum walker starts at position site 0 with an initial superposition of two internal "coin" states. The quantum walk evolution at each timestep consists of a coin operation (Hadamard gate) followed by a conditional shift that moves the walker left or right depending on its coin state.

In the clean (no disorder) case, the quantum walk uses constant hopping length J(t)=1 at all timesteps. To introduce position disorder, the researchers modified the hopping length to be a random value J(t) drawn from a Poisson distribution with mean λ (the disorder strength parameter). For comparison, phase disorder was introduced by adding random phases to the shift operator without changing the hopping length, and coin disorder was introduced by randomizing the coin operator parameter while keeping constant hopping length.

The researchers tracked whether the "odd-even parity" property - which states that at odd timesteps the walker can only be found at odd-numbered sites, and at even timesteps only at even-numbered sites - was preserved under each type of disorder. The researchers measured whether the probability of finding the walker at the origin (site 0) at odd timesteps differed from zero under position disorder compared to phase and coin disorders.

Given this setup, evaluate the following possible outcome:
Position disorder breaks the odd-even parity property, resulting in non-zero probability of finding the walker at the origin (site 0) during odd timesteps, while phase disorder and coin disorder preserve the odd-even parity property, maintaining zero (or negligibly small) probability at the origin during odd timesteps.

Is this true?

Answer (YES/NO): YES